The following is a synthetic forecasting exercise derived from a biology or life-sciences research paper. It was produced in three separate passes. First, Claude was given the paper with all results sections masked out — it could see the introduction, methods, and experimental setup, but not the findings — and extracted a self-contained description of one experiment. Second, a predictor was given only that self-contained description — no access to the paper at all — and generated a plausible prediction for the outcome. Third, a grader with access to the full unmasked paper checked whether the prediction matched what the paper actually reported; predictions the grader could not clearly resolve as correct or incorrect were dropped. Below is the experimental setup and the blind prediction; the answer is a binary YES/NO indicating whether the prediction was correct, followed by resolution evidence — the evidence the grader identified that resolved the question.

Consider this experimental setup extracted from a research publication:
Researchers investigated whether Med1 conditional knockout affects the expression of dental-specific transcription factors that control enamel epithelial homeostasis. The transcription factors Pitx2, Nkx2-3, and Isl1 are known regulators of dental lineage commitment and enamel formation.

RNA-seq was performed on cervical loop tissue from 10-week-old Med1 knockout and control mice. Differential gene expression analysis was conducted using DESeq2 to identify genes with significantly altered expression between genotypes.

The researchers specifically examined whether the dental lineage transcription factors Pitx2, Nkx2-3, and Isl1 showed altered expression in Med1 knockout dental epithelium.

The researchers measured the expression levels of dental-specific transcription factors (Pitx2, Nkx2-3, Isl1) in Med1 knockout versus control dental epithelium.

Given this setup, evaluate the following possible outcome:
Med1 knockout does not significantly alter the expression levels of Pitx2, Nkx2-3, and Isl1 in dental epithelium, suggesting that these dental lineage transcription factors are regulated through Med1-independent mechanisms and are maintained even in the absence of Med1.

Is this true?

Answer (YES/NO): NO